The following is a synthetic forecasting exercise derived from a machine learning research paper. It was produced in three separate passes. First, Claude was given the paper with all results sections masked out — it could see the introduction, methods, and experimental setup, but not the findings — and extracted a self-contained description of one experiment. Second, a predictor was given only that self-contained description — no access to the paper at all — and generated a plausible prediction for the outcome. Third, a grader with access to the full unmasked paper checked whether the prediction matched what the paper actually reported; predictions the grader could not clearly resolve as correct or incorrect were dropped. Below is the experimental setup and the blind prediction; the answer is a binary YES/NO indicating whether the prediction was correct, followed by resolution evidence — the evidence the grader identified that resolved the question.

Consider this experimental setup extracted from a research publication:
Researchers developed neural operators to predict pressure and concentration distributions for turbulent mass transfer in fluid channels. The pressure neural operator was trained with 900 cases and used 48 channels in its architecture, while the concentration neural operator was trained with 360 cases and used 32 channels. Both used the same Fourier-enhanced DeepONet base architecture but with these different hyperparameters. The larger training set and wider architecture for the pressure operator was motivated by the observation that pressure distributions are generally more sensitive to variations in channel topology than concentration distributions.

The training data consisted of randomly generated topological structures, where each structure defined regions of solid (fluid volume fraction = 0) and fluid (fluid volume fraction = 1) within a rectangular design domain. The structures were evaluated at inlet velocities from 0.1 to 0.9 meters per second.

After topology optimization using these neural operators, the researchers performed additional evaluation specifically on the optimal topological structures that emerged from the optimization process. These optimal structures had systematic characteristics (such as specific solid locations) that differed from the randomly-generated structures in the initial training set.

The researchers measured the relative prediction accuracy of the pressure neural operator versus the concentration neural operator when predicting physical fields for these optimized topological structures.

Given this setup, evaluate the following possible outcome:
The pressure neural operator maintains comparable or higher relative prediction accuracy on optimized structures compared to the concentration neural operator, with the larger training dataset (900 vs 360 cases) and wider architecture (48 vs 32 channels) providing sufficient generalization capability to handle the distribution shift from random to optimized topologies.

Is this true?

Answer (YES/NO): NO